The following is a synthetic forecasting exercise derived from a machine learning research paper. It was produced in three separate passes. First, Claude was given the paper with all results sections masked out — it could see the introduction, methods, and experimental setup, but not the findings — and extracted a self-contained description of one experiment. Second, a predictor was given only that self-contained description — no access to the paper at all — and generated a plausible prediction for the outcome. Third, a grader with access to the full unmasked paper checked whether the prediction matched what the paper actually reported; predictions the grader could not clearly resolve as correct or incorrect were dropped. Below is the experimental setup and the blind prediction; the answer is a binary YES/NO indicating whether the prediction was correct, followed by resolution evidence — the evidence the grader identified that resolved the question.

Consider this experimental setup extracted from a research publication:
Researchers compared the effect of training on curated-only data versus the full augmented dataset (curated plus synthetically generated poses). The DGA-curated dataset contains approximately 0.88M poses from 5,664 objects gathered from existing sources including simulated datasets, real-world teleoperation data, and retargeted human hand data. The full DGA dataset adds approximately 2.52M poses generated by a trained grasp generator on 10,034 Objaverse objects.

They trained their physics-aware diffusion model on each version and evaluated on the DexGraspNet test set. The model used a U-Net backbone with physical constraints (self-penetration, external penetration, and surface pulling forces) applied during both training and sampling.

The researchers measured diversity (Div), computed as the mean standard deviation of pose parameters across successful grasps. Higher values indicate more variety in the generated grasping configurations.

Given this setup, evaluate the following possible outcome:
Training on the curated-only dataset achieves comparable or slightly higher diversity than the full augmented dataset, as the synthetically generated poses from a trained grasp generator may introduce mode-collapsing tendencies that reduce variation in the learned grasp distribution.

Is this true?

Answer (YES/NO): NO